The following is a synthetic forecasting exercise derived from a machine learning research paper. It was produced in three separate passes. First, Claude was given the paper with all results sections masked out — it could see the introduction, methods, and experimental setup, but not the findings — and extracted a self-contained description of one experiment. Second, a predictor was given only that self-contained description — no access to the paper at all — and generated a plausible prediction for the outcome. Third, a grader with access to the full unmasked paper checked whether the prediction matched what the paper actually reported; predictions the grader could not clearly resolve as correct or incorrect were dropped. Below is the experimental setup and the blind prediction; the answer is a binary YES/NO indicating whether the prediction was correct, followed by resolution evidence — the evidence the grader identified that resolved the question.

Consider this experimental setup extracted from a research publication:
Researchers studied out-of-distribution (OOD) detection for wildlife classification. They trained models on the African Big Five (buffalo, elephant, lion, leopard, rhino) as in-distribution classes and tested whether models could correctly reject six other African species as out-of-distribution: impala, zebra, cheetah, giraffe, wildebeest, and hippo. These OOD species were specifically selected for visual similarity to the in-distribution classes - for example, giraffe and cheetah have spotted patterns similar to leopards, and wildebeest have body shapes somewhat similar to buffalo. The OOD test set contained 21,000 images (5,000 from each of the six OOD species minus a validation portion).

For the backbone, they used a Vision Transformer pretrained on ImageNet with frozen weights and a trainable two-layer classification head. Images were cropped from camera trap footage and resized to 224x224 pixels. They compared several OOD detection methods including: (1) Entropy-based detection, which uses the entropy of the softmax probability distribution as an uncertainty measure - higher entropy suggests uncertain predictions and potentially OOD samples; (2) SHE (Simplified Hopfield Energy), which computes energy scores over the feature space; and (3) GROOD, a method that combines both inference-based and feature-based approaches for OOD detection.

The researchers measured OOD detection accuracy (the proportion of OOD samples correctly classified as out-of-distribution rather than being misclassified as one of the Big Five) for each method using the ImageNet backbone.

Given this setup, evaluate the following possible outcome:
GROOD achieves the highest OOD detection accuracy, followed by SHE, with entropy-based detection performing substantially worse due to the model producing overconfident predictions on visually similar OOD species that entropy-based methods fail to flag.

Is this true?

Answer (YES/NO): NO